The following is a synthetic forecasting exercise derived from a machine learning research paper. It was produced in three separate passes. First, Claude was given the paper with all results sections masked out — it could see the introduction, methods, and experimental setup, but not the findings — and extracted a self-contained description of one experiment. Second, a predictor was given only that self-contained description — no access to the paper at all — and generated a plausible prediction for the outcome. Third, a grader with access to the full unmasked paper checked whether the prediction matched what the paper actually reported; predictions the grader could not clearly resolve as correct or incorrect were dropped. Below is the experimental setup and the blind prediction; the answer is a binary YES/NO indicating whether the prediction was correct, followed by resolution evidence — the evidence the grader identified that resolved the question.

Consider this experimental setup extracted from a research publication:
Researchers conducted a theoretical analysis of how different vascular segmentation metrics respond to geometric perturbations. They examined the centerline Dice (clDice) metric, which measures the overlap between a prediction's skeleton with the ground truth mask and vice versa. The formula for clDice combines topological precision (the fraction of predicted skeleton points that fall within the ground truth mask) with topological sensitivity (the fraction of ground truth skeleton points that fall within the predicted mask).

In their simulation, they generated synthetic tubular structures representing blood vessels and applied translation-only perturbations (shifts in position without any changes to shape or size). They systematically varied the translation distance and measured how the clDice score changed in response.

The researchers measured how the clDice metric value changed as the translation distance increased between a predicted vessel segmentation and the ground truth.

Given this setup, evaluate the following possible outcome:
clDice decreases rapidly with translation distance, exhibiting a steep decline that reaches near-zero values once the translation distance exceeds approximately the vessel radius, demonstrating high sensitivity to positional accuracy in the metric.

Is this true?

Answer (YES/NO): NO